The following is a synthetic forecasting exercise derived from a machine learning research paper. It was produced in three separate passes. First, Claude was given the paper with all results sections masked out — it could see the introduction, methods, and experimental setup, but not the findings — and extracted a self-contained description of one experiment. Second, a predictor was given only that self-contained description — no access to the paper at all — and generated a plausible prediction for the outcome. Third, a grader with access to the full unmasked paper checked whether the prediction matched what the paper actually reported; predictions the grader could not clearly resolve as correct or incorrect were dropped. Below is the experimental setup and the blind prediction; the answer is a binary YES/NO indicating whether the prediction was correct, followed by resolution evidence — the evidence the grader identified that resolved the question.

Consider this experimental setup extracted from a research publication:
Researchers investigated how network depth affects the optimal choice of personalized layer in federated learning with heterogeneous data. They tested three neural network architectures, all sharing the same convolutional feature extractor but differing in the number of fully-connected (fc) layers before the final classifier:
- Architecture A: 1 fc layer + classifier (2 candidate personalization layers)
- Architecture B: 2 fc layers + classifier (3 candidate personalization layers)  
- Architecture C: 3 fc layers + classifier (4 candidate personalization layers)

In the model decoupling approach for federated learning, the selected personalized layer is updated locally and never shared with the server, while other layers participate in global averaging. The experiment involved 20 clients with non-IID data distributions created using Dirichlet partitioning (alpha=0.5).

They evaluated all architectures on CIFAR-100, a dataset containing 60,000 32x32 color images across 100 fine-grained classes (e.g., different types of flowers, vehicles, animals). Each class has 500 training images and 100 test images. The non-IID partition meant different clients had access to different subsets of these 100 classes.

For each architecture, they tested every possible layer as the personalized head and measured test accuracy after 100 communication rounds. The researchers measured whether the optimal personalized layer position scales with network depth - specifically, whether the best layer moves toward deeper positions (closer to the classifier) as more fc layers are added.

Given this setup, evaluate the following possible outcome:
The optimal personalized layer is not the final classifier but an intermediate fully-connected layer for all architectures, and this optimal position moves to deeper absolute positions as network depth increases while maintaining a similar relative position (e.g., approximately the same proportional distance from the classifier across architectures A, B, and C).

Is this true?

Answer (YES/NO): NO